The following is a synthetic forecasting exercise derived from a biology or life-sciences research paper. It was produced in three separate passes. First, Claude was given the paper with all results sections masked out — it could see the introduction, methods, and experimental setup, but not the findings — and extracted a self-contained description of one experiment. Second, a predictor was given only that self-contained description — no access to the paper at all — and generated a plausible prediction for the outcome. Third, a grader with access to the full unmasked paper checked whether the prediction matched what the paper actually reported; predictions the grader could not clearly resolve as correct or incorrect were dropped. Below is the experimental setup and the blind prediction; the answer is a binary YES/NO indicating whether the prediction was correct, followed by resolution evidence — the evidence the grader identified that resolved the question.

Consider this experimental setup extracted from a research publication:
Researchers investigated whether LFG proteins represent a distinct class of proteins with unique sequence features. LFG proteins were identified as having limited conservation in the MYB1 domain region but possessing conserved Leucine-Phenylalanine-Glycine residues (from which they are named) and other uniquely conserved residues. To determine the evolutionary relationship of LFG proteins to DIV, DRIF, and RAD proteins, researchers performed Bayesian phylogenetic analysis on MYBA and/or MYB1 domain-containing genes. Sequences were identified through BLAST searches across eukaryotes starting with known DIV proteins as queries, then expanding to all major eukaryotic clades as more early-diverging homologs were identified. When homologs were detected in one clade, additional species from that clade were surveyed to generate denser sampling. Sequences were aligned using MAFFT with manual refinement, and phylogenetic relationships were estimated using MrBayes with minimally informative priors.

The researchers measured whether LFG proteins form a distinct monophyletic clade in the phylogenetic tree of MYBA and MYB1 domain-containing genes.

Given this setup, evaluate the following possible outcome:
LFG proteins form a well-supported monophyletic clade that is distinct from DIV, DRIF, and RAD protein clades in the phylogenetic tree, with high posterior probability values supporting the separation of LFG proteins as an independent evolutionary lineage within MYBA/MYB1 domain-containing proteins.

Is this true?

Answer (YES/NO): NO